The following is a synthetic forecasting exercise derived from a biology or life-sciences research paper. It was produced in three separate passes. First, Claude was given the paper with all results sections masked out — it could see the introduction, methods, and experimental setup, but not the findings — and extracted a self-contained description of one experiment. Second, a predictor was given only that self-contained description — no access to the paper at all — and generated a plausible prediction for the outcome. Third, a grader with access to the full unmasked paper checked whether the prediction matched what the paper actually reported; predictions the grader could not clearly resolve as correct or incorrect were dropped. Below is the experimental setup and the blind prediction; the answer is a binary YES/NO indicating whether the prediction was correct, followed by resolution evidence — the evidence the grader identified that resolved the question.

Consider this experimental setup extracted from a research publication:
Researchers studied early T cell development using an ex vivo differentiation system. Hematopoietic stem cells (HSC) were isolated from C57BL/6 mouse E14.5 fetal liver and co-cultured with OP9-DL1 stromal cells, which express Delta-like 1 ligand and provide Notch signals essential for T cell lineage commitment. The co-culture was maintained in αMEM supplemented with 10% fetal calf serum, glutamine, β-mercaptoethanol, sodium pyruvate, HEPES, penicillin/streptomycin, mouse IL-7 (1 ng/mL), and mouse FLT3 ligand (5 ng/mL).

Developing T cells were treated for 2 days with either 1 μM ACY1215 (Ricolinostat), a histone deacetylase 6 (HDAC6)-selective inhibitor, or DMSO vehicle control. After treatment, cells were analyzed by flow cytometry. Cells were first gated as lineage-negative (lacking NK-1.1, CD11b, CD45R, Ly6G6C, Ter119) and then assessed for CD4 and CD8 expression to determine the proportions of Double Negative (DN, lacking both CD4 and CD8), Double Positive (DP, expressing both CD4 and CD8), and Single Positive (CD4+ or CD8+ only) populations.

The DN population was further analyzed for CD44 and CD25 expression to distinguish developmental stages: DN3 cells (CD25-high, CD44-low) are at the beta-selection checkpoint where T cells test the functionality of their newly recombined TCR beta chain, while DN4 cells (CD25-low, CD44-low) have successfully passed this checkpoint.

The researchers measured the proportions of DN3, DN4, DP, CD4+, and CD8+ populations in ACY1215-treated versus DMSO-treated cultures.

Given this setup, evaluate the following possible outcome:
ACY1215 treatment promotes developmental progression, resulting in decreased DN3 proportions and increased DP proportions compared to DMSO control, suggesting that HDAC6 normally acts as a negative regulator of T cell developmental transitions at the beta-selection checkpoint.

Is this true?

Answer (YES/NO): NO